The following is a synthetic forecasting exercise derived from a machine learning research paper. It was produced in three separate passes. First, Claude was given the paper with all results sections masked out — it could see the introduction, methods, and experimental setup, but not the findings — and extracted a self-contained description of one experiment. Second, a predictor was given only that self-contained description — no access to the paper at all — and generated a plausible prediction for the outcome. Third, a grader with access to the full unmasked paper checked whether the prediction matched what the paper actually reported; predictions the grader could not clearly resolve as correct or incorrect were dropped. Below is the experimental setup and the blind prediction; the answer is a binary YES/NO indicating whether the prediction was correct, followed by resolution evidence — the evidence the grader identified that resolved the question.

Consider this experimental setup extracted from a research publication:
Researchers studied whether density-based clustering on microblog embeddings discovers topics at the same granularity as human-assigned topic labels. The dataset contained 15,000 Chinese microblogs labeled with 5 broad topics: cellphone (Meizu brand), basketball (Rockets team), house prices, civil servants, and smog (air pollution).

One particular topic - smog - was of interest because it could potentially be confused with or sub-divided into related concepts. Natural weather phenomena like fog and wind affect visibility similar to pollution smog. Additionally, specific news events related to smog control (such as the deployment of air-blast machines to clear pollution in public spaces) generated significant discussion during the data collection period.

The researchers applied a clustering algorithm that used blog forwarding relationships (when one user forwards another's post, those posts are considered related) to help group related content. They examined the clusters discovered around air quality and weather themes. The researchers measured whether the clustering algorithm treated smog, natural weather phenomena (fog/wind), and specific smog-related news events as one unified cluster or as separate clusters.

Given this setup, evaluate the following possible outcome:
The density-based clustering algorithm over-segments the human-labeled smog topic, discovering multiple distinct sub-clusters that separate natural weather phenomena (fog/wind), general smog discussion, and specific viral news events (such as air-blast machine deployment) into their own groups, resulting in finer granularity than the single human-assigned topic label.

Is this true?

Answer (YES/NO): YES